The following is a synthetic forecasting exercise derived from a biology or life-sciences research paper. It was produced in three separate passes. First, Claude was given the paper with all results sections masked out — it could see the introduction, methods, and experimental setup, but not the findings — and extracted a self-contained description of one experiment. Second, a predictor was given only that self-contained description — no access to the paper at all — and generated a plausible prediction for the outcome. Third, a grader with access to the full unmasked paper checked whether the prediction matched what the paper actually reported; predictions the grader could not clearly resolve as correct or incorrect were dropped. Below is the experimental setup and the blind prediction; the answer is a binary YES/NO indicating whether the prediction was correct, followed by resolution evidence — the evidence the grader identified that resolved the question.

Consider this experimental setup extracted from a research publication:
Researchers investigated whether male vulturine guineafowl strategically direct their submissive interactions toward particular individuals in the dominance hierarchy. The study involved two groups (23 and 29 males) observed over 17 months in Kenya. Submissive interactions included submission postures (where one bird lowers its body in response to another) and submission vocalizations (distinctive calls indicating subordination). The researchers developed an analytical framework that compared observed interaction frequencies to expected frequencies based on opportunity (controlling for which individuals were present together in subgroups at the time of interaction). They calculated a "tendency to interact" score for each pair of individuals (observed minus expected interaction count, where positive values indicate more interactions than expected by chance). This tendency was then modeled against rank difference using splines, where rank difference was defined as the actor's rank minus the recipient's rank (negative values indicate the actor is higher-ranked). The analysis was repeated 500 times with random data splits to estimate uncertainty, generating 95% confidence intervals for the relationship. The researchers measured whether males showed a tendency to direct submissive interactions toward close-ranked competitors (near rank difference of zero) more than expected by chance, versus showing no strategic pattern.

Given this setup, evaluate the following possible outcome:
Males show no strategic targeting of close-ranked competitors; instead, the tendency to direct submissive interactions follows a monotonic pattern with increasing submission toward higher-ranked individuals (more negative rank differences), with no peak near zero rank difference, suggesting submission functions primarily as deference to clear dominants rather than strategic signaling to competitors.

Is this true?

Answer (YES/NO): NO